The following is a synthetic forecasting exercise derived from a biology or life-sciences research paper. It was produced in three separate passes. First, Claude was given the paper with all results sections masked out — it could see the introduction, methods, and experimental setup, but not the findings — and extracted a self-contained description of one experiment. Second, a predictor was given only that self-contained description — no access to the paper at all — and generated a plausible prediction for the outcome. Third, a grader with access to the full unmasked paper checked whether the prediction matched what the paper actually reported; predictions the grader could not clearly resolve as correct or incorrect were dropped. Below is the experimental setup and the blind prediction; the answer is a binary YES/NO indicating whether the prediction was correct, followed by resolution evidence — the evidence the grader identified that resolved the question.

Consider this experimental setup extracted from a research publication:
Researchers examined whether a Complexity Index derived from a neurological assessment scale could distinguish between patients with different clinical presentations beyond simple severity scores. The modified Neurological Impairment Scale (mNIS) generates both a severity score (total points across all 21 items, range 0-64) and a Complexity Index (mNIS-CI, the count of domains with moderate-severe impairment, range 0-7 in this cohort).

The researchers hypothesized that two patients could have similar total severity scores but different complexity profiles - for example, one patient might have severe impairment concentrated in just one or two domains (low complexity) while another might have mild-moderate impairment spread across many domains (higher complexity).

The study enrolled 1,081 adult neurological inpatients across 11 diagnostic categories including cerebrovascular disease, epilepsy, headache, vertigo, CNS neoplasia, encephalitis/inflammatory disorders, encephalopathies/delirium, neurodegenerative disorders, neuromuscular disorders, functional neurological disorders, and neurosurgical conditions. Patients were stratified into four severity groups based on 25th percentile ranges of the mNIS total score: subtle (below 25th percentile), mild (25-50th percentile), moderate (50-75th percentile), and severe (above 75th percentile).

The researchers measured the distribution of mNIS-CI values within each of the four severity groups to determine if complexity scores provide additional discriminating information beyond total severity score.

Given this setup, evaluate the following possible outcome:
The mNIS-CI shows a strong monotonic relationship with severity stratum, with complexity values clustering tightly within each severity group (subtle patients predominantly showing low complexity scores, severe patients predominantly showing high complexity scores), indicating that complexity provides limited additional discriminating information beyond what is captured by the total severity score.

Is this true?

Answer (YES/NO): NO